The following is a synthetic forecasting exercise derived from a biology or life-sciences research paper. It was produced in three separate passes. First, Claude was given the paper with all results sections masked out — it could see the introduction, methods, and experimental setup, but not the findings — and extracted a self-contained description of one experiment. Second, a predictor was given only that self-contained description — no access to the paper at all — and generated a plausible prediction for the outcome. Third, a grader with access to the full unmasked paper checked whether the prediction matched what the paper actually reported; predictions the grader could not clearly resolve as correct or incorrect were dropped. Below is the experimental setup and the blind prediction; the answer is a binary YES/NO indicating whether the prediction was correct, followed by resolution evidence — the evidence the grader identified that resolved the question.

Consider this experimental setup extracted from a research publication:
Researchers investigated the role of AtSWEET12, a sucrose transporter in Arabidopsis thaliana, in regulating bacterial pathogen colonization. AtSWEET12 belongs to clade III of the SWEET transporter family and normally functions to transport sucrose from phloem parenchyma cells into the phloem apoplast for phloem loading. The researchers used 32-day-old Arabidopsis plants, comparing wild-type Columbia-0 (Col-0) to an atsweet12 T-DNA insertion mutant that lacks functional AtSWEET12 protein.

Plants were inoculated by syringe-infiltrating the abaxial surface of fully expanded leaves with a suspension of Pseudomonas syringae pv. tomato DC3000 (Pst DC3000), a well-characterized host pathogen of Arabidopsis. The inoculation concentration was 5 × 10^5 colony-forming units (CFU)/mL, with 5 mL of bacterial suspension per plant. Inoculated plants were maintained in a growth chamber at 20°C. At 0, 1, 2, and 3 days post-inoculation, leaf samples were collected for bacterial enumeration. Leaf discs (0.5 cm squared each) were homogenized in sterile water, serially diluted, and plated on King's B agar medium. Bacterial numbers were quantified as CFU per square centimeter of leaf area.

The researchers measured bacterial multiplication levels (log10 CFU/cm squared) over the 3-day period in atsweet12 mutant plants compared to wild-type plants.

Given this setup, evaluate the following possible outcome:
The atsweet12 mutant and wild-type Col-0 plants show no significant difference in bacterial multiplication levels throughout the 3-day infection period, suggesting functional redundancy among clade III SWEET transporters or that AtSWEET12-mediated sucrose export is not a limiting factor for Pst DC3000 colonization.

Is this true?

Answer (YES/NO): NO